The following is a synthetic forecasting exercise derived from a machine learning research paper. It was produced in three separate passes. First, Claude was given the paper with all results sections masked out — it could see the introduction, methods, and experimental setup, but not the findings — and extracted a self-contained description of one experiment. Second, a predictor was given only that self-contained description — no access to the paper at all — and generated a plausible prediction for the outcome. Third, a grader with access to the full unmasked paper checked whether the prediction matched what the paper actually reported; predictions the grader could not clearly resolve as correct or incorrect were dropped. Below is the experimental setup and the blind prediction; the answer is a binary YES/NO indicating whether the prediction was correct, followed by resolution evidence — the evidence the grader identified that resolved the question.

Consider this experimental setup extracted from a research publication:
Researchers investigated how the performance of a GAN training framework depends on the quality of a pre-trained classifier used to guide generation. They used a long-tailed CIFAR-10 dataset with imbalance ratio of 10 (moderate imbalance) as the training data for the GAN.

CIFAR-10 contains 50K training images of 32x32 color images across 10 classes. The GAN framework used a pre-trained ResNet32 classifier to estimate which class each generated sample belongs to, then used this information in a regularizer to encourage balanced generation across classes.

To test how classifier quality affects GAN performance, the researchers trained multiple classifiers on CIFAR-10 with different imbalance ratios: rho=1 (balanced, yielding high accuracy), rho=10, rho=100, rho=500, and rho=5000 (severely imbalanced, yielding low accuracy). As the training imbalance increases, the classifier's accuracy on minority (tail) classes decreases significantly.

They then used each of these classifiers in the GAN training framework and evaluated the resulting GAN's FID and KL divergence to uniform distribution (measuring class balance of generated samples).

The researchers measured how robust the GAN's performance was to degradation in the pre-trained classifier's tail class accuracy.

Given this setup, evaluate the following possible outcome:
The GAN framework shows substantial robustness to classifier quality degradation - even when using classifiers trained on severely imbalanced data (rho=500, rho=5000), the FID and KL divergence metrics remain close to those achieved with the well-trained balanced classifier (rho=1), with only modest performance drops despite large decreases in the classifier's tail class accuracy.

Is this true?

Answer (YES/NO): NO